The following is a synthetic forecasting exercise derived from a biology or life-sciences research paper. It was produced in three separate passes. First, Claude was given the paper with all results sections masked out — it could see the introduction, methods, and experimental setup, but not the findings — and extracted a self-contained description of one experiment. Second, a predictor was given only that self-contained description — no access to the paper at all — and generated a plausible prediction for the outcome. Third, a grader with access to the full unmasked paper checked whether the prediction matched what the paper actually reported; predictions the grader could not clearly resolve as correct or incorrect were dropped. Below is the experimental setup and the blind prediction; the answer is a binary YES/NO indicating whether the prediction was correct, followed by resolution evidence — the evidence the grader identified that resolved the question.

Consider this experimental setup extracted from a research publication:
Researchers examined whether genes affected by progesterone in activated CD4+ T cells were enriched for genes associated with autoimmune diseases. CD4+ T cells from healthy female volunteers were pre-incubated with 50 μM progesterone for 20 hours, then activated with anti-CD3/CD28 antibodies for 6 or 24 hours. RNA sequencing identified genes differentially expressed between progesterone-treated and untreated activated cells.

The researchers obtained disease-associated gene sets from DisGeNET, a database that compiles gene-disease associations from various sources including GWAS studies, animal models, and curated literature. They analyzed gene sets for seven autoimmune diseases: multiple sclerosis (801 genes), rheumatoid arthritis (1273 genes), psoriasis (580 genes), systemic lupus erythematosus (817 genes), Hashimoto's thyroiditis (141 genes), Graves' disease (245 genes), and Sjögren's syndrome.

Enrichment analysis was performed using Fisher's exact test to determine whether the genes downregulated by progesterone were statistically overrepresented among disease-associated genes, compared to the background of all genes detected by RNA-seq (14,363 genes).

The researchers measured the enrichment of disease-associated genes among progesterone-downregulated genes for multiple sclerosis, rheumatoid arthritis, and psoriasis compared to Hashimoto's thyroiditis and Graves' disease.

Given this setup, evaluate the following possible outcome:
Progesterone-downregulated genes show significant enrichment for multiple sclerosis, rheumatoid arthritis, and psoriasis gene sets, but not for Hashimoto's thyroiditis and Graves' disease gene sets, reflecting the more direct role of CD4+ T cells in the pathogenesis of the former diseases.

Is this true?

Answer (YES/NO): NO